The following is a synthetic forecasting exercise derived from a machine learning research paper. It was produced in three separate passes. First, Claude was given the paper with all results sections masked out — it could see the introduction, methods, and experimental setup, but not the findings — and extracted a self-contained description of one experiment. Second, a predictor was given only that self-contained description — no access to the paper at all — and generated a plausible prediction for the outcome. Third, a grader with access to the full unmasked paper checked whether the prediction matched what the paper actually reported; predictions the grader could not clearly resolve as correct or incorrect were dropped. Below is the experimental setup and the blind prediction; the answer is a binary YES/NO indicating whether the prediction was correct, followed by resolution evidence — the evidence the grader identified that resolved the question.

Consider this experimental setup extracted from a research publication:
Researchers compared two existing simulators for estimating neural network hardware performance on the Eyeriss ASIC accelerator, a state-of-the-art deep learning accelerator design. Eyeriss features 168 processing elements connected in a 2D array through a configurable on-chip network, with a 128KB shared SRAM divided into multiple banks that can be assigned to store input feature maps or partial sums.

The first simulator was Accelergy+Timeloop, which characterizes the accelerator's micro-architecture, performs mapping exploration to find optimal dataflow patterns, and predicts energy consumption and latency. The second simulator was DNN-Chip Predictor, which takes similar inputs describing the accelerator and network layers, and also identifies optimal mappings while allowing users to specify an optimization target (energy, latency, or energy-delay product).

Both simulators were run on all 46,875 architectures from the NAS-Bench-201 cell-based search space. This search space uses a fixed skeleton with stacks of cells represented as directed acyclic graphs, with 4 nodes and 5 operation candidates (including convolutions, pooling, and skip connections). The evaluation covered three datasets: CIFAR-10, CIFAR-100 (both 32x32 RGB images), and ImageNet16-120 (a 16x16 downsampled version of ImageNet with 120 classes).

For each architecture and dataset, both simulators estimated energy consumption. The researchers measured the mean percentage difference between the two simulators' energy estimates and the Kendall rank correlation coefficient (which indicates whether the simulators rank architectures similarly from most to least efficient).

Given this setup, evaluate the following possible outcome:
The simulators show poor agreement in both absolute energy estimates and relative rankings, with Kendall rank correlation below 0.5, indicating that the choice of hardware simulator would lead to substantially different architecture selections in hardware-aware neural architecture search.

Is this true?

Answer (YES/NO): NO